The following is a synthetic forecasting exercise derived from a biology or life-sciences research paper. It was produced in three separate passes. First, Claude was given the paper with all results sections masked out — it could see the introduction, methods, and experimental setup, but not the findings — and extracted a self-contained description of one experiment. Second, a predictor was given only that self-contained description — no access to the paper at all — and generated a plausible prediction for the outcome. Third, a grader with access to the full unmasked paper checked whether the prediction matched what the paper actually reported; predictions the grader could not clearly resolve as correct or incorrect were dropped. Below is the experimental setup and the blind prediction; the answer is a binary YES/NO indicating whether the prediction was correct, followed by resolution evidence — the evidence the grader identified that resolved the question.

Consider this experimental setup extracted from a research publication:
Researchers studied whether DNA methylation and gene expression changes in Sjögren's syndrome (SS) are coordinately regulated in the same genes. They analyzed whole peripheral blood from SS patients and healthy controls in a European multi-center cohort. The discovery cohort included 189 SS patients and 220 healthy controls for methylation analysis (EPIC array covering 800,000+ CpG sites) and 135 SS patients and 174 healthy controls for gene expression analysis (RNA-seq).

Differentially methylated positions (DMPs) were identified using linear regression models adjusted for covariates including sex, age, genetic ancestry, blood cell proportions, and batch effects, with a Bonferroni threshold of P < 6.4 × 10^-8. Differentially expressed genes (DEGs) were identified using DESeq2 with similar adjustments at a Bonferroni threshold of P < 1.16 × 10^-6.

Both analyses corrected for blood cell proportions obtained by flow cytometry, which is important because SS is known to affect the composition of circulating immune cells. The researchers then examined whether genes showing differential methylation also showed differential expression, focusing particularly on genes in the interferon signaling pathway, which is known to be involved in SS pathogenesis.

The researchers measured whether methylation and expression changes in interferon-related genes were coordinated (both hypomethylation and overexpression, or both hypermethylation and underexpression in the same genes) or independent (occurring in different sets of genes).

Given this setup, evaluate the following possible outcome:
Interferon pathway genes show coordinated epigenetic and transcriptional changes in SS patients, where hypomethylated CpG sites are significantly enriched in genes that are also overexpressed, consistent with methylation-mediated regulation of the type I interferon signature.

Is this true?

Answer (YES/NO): YES